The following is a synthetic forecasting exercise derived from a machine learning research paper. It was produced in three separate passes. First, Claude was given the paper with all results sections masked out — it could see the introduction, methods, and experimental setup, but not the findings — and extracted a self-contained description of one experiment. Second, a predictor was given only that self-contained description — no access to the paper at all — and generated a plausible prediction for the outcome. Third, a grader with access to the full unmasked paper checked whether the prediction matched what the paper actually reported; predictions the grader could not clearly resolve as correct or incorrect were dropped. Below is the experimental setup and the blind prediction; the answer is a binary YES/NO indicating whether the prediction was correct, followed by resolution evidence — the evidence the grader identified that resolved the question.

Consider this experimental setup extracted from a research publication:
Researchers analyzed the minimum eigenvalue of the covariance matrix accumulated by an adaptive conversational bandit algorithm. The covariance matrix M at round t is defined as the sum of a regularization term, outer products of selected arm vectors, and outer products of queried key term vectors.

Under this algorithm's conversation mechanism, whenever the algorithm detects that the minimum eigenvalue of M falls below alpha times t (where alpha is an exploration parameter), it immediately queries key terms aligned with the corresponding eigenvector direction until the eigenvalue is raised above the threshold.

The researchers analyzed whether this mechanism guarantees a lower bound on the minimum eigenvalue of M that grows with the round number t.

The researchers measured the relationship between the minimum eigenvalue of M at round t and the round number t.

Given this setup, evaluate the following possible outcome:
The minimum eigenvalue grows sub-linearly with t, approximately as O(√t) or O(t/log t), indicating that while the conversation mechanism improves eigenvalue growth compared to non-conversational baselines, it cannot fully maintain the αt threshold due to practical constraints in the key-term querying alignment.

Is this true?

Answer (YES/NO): NO